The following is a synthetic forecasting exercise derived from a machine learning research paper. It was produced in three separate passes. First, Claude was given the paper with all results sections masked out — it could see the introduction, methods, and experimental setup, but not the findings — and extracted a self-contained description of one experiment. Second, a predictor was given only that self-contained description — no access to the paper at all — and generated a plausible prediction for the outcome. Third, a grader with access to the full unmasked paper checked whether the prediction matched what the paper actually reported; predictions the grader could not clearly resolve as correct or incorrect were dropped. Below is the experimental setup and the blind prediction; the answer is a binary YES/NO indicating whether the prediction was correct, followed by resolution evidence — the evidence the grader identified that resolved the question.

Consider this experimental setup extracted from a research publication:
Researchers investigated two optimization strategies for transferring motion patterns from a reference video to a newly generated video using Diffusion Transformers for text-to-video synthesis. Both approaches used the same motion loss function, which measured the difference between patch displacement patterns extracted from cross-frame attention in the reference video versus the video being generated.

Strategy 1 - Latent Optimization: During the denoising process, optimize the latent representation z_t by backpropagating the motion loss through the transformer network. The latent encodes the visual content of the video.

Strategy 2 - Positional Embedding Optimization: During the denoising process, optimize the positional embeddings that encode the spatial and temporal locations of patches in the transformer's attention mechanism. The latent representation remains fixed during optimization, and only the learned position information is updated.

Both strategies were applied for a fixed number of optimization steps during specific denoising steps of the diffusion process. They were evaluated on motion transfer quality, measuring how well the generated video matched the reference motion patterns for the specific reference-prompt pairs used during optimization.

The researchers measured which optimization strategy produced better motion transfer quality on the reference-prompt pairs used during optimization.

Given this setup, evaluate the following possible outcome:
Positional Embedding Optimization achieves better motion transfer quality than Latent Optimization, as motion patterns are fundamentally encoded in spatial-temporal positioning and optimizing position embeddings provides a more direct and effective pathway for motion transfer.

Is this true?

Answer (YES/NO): NO